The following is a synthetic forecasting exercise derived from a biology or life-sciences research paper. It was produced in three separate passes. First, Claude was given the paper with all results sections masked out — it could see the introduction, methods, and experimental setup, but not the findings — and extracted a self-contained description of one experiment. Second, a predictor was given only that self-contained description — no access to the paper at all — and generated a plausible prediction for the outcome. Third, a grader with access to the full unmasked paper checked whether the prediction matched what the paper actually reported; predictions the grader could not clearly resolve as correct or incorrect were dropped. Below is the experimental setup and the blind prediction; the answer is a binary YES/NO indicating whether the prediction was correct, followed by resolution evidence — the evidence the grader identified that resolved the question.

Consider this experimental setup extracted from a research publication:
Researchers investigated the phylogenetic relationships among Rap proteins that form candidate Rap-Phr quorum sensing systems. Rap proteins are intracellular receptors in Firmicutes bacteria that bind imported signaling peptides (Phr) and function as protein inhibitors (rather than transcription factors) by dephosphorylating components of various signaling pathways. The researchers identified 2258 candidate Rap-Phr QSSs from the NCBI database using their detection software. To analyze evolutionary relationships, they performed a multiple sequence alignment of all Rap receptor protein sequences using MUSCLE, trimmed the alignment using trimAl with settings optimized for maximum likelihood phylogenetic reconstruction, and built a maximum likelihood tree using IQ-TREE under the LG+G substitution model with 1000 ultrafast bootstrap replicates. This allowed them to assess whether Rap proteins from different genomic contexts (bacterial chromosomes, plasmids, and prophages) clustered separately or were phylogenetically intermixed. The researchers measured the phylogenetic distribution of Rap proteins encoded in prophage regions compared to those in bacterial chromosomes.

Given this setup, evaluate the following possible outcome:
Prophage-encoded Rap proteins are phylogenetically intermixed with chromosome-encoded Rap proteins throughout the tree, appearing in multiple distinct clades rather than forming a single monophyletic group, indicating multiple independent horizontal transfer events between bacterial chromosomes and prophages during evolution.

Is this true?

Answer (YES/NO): YES